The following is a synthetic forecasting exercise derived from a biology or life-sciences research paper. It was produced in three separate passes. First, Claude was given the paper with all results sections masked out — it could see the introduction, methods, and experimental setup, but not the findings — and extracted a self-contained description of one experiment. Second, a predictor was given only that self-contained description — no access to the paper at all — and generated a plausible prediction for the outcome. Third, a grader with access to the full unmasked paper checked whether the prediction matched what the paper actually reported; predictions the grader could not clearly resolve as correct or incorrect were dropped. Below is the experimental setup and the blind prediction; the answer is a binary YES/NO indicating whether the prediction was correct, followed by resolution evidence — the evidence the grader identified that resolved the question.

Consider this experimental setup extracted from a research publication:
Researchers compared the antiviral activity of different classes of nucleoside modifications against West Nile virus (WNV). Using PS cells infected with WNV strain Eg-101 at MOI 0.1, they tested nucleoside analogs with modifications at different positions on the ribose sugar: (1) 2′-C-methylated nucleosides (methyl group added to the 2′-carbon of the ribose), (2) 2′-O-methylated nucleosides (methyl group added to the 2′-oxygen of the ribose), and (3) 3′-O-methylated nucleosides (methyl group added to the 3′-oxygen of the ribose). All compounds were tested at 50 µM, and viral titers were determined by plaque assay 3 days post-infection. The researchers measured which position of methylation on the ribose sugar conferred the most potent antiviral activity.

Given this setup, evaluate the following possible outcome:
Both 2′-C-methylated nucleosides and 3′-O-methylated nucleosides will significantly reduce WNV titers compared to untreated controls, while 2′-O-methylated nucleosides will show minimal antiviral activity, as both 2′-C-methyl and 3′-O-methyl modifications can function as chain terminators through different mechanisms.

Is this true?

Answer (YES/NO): NO